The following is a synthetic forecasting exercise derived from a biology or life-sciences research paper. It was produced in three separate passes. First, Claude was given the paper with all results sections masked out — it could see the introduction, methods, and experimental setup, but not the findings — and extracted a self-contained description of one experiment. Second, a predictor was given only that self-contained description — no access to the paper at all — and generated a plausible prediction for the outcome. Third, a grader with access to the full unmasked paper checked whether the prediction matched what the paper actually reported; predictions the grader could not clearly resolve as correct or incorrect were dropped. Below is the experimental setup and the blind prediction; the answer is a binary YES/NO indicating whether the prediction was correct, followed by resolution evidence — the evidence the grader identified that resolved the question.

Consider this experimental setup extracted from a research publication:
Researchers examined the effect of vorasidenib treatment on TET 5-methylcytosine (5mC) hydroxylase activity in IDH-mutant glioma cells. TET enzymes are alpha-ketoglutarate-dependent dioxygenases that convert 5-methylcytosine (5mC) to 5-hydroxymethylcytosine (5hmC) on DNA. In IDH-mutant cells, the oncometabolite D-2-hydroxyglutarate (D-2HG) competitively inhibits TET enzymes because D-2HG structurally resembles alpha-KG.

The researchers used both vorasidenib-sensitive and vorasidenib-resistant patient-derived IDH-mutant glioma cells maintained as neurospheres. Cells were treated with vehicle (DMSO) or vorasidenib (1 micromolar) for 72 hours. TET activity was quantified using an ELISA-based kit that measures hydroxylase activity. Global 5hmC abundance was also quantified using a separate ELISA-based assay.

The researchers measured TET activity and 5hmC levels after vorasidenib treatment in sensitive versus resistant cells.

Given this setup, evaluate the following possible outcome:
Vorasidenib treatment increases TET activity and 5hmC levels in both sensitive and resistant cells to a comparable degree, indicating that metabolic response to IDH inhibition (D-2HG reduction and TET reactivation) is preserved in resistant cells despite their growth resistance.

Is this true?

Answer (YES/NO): NO